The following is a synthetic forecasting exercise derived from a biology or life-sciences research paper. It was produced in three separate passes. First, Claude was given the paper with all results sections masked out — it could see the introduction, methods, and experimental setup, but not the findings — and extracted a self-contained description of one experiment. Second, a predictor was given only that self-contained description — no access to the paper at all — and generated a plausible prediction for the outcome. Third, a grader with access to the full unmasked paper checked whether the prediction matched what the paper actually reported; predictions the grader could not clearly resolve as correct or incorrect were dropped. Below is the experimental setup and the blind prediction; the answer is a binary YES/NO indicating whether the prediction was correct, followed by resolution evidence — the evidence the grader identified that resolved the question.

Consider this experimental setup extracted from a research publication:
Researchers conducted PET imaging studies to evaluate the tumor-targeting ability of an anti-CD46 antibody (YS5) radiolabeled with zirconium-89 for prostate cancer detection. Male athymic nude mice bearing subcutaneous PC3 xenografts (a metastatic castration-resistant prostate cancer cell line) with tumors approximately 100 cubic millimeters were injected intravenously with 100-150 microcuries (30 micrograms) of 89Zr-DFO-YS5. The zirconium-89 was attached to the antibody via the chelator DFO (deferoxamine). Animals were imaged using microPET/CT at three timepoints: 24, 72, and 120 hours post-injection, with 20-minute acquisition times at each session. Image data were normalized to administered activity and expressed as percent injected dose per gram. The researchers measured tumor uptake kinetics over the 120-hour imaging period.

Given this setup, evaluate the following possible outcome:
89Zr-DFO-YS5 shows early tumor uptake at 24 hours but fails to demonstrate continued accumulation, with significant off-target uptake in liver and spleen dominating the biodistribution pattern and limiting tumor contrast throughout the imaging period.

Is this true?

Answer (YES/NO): NO